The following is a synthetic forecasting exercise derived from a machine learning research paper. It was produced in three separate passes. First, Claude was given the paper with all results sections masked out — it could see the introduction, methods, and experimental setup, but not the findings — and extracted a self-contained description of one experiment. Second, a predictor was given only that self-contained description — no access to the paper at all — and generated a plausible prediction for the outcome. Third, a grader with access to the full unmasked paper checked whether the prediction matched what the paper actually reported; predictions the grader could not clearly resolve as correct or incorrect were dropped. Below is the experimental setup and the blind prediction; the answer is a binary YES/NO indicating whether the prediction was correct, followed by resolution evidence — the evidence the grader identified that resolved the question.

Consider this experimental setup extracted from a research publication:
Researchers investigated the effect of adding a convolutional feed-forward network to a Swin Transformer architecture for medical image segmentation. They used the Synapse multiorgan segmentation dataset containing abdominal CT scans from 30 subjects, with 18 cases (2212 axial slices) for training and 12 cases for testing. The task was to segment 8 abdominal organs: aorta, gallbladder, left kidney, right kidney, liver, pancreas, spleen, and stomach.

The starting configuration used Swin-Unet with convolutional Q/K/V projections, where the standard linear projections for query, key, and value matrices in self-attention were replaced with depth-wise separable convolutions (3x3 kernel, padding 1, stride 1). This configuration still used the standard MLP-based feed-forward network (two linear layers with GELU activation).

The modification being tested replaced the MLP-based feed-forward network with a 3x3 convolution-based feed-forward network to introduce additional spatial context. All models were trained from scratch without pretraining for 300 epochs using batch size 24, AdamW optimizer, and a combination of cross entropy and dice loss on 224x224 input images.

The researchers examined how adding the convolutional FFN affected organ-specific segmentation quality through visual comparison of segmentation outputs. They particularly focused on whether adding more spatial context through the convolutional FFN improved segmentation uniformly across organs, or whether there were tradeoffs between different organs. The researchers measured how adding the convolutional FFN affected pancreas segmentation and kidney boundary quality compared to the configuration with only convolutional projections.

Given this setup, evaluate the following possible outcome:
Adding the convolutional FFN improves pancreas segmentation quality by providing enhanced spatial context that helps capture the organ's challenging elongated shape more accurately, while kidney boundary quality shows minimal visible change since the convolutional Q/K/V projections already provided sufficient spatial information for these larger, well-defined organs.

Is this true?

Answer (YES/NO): NO